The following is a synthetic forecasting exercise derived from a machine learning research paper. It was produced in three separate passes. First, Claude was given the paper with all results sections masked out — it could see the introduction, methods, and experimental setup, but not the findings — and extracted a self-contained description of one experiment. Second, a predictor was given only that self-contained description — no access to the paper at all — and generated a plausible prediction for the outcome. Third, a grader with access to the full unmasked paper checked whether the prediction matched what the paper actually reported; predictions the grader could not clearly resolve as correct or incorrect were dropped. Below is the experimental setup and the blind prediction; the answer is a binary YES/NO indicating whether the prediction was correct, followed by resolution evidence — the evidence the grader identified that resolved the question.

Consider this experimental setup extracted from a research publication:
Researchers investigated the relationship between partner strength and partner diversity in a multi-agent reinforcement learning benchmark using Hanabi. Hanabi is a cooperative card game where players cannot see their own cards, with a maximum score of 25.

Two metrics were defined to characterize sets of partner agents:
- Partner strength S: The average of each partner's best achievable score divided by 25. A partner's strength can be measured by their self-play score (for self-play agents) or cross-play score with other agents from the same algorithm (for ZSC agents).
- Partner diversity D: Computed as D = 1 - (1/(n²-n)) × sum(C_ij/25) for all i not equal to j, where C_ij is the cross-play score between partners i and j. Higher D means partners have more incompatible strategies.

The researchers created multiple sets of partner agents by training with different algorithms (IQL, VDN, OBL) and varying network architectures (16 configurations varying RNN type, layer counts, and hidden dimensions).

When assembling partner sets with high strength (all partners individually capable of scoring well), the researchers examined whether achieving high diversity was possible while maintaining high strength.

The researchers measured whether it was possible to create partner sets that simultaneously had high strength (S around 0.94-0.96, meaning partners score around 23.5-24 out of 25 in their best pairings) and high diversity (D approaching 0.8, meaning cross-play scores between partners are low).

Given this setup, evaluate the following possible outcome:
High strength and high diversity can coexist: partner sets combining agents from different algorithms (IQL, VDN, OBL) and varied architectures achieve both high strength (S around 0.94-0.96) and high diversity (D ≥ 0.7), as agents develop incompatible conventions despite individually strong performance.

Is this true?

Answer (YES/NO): YES